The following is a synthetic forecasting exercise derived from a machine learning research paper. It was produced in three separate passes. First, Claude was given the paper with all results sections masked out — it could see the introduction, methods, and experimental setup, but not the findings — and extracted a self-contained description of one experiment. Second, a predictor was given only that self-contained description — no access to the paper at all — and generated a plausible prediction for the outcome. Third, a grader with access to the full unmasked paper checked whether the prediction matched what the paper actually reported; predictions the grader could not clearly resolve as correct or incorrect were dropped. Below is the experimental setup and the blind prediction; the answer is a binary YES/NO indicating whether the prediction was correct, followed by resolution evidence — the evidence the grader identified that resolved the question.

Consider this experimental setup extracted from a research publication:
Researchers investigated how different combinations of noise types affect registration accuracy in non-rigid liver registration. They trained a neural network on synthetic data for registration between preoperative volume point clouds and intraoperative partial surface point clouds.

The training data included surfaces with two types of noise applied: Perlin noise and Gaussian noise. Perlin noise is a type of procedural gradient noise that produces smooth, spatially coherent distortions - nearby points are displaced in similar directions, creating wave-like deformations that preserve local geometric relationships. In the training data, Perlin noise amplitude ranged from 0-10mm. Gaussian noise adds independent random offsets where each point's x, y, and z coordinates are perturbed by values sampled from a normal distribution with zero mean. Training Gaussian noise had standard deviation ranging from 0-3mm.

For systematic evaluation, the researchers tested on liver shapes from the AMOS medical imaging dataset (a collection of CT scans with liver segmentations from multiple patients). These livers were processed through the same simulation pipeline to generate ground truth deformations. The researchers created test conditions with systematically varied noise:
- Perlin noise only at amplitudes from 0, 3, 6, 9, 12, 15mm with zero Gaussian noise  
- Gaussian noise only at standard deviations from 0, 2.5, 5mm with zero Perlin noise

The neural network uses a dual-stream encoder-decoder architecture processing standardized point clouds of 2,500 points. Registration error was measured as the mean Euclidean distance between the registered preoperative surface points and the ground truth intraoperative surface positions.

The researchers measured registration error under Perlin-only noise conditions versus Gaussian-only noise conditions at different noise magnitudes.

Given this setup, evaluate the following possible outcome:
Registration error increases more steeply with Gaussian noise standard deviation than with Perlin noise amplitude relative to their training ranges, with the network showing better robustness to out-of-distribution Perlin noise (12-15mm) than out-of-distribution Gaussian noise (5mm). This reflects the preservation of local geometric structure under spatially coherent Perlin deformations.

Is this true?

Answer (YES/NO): NO